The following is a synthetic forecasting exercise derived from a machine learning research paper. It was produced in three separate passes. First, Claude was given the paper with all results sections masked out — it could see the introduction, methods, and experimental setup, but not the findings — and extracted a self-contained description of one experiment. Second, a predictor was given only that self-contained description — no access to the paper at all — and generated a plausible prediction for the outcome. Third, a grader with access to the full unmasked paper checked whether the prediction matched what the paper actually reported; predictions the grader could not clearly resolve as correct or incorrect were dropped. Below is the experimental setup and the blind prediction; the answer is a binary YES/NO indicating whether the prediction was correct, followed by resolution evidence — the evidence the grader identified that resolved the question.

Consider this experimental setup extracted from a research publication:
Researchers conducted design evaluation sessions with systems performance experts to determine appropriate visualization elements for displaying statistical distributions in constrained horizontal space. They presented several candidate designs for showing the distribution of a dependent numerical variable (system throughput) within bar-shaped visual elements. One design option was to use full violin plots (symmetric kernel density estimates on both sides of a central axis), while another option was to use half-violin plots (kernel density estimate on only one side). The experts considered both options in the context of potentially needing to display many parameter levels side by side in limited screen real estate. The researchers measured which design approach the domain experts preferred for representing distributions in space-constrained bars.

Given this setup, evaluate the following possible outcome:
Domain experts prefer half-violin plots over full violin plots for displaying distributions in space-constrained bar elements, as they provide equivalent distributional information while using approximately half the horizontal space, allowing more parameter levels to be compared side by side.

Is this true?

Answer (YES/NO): YES